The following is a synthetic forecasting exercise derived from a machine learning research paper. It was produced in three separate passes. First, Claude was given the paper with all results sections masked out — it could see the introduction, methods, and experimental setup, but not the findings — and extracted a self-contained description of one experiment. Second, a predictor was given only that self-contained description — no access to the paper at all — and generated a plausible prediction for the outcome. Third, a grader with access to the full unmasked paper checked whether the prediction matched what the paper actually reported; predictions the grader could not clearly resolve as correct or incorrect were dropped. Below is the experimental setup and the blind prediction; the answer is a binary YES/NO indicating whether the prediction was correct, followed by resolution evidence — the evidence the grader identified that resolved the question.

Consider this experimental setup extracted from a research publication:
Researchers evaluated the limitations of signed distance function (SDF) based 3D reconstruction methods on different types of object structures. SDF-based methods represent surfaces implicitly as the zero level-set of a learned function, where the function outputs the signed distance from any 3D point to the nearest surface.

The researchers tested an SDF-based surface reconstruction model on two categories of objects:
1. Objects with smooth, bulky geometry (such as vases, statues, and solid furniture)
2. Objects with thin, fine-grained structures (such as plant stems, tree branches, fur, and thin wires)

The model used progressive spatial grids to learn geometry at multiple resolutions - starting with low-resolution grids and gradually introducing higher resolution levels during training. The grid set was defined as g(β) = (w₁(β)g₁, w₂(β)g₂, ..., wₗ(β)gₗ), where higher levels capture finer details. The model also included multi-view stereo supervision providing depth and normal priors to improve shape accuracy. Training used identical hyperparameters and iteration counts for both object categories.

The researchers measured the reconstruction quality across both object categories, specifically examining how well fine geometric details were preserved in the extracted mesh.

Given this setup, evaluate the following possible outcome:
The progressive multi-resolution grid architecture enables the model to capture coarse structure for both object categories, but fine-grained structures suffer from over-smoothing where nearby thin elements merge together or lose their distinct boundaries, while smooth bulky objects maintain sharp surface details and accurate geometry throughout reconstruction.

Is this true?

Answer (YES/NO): NO